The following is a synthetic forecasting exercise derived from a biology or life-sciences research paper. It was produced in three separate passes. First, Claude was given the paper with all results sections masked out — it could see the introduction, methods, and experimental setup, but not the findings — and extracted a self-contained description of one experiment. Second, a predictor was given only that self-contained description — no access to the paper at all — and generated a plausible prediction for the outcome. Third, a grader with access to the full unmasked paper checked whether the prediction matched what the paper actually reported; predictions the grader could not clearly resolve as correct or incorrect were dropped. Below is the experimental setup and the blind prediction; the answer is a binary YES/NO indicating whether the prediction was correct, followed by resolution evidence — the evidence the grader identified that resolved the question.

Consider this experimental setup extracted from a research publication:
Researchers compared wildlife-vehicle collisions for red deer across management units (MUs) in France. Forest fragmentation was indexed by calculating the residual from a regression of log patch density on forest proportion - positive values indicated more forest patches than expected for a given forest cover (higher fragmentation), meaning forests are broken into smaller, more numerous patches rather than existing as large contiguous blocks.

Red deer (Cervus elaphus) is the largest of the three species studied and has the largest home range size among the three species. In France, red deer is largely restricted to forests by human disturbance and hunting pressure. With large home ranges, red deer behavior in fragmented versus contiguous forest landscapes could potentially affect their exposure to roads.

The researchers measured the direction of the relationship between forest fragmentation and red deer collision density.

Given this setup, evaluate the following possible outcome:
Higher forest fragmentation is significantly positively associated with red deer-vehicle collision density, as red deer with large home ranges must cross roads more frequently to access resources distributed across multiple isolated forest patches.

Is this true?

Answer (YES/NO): YES